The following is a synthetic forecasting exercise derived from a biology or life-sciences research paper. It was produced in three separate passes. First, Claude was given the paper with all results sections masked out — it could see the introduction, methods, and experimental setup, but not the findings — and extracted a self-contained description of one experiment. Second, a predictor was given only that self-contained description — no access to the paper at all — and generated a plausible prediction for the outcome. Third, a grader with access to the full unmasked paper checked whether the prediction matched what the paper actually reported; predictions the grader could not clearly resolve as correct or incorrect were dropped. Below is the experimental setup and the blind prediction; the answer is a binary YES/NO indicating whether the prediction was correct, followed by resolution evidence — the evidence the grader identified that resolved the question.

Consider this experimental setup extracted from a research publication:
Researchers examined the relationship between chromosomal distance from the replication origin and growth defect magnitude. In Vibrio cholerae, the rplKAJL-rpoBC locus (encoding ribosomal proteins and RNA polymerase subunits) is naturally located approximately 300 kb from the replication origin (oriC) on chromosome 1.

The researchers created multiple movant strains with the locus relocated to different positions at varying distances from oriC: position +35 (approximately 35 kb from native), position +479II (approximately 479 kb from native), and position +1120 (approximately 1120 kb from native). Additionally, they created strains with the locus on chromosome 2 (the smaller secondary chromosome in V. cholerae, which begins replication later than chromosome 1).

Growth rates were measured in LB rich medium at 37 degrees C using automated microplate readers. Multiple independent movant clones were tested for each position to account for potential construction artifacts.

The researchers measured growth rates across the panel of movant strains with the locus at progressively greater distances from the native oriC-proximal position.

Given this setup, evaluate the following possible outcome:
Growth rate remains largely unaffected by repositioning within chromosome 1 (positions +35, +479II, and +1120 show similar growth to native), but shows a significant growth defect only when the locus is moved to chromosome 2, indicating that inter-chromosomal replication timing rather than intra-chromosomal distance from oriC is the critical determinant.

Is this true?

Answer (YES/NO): NO